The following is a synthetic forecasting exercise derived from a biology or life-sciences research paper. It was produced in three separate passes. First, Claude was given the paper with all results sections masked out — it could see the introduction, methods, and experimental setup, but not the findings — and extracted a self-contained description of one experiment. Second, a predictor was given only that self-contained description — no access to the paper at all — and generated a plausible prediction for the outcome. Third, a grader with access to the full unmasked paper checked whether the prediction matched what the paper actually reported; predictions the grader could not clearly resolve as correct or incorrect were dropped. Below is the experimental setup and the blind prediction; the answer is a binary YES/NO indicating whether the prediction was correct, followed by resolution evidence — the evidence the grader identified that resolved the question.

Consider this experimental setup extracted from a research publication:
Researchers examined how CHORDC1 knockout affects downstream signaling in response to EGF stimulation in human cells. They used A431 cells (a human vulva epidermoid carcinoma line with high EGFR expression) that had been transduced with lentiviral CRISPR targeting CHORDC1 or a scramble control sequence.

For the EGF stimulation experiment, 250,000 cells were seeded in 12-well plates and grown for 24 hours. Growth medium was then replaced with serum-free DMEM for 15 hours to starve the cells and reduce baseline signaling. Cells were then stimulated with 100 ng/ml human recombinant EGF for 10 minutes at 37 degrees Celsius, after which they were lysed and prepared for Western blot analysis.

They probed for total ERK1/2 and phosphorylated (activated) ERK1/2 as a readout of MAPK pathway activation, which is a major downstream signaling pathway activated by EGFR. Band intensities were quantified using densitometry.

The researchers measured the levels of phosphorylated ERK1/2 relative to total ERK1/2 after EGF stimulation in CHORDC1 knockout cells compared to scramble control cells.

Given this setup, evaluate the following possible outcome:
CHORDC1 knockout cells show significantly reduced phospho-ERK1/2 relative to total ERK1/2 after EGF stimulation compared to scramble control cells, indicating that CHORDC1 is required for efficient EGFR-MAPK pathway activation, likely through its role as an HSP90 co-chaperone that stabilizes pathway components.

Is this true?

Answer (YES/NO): NO